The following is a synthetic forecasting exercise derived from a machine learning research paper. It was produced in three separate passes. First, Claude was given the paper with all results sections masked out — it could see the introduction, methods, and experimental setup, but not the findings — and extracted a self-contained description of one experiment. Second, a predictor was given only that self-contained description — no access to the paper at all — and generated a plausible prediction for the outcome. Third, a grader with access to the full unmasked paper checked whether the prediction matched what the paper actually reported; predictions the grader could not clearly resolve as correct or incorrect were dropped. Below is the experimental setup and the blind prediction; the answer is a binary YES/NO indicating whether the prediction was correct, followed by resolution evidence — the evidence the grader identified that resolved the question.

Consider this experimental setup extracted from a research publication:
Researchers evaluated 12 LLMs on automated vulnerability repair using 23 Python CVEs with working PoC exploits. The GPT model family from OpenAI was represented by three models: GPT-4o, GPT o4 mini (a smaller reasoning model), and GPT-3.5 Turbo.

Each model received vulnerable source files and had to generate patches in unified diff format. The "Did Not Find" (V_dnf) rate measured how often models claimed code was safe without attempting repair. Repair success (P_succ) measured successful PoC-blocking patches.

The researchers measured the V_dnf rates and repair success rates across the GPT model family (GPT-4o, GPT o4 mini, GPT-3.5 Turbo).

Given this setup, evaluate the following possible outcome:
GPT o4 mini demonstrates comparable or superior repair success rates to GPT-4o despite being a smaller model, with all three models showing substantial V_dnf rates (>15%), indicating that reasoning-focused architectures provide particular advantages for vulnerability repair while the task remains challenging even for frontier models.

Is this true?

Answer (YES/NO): YES